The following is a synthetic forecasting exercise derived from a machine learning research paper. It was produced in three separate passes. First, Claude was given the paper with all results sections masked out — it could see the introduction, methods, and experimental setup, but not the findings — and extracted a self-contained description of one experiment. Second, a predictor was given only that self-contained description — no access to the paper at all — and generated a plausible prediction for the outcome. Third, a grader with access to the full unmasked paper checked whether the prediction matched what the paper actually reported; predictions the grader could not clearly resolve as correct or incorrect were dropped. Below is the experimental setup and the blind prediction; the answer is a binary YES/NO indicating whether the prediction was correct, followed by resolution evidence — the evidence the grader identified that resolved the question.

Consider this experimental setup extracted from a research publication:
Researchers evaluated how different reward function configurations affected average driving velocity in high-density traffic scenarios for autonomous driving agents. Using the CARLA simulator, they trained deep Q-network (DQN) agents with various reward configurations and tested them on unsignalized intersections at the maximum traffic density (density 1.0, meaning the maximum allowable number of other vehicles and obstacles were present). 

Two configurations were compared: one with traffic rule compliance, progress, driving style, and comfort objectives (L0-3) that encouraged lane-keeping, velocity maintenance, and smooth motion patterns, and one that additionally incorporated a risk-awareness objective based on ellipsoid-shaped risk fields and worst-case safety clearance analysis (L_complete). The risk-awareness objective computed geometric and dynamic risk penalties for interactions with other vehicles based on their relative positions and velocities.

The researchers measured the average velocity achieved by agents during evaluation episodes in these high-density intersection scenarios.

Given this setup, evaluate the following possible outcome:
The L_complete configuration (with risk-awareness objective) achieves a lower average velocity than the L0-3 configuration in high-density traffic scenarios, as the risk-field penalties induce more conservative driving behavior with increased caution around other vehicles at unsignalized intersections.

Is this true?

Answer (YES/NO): YES